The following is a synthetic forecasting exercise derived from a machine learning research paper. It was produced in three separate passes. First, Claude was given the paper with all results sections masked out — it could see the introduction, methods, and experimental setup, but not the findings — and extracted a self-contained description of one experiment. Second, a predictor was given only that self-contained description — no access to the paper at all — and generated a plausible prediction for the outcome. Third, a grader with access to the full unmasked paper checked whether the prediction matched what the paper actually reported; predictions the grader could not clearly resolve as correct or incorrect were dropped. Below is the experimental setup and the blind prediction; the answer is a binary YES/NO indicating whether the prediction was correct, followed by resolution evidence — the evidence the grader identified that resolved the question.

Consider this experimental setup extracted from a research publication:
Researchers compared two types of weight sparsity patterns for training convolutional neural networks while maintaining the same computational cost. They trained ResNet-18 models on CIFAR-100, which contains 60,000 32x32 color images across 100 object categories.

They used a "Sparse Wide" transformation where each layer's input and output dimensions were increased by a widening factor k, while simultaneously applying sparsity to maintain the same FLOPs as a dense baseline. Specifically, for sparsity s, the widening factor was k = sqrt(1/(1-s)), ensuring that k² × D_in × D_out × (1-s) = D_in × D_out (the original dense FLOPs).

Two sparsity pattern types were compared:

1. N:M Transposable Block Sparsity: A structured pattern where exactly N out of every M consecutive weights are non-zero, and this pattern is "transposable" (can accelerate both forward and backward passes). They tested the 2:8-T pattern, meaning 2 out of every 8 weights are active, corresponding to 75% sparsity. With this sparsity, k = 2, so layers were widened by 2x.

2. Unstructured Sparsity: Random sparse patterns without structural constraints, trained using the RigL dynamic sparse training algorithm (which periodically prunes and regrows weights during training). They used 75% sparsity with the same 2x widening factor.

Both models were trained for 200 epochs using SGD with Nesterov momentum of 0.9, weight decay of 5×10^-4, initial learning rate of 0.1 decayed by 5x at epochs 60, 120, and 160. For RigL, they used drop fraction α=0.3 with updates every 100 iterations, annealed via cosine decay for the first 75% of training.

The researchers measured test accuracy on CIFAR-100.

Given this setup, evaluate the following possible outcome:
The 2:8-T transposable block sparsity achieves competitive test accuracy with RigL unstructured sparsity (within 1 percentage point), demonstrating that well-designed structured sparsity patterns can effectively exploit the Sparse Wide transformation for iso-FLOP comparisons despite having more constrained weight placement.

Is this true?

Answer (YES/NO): NO